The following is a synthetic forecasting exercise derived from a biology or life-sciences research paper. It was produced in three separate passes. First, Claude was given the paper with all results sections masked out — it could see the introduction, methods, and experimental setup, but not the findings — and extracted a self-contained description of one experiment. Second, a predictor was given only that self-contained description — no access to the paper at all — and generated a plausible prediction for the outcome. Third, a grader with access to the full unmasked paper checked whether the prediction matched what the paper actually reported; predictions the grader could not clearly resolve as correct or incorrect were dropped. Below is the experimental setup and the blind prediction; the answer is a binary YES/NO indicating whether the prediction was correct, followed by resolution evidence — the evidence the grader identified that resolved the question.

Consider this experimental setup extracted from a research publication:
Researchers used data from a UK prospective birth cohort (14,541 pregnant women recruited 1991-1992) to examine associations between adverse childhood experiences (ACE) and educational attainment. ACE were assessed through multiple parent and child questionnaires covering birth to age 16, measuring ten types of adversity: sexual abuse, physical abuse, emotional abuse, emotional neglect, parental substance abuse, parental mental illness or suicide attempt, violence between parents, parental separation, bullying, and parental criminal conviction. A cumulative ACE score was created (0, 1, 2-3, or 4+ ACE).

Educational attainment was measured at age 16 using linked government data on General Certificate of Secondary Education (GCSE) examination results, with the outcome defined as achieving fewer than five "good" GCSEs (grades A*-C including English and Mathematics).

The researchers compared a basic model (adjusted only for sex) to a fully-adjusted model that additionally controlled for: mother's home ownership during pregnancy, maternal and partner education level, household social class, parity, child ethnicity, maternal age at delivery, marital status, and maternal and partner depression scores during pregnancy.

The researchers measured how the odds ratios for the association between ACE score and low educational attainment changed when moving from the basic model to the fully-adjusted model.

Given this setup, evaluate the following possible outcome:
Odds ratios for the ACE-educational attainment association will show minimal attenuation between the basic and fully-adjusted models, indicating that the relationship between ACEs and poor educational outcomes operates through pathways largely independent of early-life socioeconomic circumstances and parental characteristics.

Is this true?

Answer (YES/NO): NO